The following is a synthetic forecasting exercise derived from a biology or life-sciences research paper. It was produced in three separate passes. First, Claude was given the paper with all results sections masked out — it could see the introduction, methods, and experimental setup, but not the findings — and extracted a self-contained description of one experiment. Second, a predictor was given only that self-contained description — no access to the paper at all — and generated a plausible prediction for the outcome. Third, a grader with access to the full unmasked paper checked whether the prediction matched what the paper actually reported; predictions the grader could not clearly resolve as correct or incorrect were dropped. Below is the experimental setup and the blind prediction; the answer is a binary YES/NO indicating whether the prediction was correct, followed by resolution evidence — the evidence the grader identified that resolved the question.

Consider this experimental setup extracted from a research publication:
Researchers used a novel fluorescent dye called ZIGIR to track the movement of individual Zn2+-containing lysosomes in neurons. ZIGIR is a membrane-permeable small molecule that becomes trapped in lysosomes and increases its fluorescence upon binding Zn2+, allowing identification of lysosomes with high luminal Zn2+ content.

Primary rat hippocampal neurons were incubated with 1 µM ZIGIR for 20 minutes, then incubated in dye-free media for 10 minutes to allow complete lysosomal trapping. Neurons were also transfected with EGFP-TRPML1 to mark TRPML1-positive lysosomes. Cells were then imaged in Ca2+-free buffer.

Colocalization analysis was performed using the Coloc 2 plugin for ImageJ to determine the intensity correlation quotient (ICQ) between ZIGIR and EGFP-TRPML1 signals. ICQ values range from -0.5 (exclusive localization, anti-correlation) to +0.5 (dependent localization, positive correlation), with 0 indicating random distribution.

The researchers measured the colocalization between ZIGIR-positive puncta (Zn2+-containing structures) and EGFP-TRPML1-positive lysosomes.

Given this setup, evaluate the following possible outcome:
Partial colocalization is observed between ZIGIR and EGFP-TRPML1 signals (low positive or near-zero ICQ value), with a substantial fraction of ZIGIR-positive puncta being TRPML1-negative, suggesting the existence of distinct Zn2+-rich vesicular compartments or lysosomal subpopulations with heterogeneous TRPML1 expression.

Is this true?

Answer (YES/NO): NO